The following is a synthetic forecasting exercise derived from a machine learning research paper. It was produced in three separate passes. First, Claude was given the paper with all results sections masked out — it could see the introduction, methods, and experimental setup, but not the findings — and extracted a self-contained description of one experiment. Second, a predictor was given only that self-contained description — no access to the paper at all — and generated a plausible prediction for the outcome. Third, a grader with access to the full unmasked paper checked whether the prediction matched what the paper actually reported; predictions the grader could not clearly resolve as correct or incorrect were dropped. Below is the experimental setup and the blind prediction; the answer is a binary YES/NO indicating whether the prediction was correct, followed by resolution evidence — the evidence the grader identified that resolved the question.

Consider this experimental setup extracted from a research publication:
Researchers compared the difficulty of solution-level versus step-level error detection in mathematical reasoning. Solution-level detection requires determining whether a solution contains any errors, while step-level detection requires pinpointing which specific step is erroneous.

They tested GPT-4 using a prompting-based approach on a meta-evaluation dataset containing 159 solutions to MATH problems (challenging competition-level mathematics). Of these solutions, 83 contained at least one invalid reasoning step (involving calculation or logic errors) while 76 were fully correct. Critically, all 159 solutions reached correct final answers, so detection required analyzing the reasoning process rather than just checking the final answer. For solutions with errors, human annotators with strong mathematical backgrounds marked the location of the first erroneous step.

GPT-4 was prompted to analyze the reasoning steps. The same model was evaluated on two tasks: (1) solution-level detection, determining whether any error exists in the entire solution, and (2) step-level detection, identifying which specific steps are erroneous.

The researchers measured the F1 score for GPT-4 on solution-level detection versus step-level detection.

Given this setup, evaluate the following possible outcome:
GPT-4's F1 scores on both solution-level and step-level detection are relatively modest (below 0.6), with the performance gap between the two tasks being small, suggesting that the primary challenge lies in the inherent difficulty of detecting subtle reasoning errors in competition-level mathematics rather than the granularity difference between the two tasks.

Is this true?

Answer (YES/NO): NO